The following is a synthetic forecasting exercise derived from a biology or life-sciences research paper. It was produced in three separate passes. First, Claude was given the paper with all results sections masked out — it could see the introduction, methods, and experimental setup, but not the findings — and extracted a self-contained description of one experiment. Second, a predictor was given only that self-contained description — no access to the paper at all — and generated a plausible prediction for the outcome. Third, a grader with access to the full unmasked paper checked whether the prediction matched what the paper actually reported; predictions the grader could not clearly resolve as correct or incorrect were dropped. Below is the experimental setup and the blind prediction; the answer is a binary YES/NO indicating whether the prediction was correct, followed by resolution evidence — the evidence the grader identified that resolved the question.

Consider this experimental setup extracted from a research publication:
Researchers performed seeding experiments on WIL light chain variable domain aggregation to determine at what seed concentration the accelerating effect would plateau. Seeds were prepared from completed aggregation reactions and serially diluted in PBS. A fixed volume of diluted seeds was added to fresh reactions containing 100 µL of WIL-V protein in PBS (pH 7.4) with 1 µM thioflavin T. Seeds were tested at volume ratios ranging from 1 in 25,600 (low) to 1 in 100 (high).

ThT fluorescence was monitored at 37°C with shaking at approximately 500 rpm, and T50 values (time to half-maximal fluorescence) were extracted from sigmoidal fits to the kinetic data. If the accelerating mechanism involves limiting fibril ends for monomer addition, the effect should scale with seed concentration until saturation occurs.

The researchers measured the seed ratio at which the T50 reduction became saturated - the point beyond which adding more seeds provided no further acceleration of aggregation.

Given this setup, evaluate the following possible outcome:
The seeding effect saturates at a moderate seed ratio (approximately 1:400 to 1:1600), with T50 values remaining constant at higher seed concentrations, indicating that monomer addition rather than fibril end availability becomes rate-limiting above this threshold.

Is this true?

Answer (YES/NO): NO